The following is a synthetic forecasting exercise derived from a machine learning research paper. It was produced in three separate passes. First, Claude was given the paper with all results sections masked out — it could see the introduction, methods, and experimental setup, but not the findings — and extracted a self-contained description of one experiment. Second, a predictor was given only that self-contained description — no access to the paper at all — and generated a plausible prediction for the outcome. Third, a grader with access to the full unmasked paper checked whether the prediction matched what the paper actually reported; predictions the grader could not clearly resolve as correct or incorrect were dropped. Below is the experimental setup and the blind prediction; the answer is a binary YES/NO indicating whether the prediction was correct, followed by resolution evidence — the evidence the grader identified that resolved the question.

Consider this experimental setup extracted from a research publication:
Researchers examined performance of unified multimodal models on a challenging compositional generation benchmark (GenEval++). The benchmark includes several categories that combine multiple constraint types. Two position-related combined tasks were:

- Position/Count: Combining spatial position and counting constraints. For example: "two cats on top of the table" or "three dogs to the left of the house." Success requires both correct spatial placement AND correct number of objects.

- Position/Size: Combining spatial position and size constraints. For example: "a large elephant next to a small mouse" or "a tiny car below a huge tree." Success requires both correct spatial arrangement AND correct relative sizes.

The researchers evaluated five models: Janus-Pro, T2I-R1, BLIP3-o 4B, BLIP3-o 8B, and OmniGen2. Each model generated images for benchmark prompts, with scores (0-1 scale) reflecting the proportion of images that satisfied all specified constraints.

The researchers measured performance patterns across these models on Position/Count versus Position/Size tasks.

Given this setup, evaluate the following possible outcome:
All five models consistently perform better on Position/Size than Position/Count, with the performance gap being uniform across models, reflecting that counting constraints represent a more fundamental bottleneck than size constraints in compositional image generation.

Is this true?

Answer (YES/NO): NO